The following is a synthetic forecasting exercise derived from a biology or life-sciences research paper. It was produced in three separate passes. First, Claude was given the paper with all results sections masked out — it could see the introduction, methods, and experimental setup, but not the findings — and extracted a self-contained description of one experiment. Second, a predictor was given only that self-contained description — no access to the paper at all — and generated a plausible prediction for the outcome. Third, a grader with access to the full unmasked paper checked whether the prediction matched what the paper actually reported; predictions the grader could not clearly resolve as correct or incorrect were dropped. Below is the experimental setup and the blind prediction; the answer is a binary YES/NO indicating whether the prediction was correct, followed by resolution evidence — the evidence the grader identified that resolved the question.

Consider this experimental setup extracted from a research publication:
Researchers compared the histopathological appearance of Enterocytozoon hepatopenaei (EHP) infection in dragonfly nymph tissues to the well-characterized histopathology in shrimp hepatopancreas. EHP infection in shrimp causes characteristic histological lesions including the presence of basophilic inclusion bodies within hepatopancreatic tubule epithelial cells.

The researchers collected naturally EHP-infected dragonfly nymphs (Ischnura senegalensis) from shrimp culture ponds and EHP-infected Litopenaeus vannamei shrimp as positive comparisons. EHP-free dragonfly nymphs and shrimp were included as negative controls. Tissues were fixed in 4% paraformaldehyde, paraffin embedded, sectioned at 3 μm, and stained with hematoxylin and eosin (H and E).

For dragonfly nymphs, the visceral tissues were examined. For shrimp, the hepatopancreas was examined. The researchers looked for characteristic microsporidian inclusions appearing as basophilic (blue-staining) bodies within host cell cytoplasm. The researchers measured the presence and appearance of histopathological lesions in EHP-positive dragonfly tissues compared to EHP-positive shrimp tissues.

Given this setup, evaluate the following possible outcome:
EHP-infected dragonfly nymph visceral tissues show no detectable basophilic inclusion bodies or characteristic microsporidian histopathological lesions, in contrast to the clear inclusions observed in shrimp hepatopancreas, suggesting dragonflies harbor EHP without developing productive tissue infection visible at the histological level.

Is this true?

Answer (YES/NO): NO